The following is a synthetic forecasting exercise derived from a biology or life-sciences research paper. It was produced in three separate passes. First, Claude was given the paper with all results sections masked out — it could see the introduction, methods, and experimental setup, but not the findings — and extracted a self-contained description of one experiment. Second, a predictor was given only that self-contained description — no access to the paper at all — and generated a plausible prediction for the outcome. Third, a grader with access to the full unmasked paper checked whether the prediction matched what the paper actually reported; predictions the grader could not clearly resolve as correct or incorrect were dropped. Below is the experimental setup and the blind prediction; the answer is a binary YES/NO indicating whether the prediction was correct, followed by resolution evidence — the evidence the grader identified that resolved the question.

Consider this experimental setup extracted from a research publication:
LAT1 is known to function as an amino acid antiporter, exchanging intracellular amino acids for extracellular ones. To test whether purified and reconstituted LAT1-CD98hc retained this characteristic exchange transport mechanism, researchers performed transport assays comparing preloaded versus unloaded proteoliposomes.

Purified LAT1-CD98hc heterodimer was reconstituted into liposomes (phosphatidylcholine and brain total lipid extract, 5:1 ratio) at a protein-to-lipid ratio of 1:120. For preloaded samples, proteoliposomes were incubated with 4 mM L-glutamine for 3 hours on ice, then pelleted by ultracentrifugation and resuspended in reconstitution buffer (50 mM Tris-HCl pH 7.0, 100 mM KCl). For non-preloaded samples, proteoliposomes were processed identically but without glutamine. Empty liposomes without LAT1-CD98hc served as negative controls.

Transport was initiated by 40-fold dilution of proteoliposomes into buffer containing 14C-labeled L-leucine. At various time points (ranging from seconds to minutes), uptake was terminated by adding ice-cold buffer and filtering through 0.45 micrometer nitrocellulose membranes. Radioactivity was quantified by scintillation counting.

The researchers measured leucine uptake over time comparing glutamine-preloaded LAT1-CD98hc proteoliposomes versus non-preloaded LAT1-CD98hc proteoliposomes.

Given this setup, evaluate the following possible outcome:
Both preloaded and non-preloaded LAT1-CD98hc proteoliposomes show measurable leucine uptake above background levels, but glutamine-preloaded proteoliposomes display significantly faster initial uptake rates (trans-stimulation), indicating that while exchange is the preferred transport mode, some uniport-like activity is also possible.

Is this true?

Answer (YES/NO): YES